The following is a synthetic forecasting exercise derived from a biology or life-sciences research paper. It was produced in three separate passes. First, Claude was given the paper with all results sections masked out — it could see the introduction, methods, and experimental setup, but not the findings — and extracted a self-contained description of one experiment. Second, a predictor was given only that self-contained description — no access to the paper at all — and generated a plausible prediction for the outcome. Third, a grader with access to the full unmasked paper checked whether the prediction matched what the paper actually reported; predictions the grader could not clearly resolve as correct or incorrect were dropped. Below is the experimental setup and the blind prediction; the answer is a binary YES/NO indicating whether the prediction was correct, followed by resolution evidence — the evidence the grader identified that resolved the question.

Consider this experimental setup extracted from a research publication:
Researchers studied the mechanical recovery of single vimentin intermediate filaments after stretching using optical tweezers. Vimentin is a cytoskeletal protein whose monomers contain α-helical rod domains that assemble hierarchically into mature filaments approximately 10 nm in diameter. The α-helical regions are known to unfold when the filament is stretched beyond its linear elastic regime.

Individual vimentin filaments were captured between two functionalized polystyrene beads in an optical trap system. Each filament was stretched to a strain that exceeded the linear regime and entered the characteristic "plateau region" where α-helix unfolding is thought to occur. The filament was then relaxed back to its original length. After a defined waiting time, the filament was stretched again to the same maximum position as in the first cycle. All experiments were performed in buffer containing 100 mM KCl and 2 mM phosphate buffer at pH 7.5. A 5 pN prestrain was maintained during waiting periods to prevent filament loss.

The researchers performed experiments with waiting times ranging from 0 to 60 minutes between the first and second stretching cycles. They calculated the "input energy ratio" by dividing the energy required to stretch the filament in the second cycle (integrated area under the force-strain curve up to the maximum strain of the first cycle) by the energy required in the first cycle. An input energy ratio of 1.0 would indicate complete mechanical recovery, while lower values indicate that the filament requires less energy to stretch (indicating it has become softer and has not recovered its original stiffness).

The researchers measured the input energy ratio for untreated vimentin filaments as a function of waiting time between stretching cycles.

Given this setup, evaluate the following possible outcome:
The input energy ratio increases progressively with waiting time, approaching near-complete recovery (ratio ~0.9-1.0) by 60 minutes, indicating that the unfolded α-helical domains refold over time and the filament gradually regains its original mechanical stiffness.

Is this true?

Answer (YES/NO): NO